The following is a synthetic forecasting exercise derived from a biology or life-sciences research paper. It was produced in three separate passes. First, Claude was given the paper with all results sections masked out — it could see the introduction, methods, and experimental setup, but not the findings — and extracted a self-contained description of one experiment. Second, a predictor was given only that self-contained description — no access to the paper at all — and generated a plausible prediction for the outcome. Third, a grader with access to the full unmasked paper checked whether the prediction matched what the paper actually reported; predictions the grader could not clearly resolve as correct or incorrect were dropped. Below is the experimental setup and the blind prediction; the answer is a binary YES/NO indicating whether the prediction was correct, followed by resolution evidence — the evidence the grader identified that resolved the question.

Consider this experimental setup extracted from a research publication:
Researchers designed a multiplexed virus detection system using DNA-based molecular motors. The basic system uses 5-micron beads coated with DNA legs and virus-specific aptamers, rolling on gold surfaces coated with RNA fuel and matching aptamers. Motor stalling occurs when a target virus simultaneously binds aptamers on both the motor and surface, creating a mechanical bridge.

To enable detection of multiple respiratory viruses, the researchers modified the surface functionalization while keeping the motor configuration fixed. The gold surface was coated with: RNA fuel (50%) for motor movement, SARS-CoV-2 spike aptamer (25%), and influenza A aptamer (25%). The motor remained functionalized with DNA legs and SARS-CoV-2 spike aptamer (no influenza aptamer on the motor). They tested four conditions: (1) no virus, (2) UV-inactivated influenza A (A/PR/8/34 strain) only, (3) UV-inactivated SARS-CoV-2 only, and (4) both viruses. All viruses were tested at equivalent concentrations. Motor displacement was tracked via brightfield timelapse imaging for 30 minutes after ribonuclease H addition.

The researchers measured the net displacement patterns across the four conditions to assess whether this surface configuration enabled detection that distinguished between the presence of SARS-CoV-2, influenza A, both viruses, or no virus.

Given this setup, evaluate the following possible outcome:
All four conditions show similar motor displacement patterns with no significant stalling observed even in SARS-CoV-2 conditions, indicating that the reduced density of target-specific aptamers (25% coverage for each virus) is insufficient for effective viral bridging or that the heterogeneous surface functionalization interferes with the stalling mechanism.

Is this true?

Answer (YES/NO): NO